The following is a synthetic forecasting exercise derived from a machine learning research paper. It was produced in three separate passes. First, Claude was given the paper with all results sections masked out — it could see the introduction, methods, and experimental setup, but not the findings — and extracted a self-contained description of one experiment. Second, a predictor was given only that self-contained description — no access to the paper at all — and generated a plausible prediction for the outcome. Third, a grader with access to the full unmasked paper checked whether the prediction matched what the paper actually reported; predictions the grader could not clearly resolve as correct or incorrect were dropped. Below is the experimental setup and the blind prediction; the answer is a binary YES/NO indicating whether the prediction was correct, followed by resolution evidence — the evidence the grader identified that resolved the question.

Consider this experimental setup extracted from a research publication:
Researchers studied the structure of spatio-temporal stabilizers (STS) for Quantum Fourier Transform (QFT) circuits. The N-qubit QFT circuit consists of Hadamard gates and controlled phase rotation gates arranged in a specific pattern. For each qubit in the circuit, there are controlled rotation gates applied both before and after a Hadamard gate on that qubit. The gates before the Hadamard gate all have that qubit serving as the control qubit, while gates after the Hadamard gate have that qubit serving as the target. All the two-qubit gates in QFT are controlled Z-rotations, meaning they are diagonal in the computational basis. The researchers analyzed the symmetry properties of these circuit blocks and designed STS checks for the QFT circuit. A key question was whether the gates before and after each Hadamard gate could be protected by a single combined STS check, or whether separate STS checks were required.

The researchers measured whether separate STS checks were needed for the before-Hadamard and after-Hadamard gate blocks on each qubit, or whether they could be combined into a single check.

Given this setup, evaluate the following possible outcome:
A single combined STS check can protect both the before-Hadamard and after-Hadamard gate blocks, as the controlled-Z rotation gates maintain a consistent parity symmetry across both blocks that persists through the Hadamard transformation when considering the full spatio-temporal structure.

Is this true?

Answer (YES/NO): YES